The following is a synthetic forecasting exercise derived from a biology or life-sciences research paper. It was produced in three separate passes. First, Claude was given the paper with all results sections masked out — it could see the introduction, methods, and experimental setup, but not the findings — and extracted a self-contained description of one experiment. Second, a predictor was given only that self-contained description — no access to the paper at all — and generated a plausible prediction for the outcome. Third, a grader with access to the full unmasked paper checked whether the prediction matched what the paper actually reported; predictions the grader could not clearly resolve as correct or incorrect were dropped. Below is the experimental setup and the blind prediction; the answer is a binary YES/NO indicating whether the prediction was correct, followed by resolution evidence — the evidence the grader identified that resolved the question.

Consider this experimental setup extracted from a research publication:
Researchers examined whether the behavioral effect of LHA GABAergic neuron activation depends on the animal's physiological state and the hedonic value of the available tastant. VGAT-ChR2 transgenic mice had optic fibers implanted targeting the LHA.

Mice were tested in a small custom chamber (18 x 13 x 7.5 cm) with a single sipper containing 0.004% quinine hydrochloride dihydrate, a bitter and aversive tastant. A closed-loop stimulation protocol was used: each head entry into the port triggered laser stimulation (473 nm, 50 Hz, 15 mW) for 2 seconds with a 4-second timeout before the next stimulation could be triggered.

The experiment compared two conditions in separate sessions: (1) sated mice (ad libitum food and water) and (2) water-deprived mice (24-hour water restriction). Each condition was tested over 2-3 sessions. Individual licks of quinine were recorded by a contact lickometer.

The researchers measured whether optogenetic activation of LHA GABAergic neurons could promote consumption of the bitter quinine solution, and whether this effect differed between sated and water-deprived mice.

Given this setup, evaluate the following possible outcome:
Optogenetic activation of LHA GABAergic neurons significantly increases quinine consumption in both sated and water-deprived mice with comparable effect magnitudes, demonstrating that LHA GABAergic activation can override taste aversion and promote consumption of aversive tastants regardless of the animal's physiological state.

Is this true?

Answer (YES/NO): NO